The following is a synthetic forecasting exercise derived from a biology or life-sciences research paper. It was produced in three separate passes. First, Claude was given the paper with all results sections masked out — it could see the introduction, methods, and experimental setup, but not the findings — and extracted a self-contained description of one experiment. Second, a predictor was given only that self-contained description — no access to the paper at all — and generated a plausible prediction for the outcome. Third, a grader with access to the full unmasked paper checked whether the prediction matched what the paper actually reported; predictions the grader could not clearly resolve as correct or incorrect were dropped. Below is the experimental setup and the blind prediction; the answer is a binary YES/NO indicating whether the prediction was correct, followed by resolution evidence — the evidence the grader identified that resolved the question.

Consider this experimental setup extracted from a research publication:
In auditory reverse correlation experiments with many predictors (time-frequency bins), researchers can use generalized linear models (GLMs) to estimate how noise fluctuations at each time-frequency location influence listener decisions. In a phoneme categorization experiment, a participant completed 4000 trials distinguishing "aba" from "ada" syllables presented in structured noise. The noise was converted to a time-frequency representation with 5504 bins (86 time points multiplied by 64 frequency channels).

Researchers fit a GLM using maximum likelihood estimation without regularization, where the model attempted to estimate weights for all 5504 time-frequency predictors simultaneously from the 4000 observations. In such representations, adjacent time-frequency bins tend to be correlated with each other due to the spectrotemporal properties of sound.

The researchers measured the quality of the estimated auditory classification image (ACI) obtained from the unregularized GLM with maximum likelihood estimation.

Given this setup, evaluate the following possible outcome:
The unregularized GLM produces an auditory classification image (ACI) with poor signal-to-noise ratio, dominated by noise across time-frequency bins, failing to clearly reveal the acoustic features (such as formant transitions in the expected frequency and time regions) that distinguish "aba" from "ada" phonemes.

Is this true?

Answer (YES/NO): YES